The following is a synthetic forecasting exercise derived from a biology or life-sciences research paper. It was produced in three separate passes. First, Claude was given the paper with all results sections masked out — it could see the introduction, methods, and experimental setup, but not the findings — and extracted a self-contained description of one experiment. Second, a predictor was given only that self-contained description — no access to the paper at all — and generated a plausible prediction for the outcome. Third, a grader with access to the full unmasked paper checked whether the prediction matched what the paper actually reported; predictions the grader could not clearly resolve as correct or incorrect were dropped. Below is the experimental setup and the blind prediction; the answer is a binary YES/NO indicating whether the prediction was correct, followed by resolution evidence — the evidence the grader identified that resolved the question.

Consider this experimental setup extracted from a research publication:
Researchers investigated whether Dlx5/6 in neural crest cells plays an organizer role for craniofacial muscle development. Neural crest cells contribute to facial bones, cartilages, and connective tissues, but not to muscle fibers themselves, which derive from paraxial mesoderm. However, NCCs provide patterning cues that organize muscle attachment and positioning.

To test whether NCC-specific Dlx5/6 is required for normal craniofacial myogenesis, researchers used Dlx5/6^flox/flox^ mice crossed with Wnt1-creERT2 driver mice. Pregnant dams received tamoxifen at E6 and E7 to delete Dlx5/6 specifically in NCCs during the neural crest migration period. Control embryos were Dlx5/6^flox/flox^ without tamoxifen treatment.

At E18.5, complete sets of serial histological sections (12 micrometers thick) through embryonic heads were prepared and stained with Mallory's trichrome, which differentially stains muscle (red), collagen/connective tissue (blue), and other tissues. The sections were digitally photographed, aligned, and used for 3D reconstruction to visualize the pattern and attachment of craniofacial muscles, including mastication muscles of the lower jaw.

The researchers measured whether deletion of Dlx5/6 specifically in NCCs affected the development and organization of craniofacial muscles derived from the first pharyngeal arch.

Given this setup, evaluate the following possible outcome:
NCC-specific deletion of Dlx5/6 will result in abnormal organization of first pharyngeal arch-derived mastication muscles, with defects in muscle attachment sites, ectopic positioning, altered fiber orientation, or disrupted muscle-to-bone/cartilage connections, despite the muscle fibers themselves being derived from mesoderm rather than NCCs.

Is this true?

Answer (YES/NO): YES